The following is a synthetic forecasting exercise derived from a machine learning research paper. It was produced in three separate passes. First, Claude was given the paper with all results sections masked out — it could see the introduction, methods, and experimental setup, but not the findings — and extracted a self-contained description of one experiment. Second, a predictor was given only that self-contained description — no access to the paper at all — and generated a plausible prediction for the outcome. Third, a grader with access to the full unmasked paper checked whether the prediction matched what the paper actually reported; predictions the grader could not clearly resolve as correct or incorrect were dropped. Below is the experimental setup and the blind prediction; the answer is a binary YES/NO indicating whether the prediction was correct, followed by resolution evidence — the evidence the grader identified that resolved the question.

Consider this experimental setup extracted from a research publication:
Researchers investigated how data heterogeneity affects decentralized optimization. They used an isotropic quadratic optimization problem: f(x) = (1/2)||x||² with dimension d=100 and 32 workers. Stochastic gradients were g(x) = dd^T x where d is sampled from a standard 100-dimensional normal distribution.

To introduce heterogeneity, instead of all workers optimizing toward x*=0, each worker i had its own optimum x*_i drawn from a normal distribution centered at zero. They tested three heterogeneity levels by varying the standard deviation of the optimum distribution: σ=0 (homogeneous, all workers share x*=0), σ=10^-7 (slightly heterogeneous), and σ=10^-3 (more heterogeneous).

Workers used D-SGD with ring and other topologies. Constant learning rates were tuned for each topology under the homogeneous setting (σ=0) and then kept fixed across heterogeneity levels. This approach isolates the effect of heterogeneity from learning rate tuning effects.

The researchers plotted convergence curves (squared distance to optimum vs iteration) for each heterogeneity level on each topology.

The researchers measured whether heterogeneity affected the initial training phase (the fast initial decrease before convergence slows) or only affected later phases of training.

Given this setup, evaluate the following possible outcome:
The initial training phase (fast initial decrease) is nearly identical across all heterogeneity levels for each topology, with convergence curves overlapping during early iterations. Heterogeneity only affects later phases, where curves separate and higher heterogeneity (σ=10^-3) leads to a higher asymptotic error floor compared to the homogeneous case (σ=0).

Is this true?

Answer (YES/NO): YES